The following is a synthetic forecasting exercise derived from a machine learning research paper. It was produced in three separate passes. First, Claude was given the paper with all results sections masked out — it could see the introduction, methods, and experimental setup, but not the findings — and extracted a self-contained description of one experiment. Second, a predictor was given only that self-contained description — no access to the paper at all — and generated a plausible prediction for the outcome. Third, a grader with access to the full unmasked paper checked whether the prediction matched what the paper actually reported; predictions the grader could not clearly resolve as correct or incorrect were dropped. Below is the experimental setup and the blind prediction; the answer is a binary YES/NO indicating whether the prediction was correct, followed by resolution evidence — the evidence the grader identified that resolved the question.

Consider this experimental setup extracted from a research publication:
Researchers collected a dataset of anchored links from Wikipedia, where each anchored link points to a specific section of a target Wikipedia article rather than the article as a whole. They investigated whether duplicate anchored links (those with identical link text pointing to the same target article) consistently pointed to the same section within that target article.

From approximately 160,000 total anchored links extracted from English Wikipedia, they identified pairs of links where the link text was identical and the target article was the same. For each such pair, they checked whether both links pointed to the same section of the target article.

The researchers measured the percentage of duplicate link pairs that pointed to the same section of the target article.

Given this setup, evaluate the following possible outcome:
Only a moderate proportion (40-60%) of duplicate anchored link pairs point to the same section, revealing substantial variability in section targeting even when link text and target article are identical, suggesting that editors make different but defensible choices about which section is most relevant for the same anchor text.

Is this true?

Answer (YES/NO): NO